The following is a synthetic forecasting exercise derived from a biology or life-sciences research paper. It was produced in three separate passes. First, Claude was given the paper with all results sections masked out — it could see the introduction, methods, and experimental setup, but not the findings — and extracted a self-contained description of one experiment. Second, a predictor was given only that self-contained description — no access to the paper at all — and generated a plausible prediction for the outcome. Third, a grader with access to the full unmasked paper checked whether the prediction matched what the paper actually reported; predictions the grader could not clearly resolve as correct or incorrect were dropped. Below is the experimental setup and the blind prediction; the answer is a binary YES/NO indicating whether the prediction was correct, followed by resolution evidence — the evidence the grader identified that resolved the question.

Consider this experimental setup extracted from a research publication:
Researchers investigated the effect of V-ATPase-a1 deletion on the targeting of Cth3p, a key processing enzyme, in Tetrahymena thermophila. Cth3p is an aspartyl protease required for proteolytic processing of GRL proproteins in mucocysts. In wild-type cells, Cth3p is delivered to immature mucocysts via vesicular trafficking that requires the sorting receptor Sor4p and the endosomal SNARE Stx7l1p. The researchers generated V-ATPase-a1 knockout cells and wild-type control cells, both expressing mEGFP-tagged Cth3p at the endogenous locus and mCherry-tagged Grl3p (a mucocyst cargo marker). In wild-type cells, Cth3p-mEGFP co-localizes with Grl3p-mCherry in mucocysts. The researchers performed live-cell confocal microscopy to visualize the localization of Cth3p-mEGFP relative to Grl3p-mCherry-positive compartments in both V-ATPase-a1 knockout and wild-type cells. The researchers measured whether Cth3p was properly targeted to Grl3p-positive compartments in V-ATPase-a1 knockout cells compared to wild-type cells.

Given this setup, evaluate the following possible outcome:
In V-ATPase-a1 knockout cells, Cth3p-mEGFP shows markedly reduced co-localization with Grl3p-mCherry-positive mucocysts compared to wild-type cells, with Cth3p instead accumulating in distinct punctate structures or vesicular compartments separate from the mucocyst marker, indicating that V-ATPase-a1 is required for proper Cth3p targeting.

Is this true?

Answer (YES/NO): NO